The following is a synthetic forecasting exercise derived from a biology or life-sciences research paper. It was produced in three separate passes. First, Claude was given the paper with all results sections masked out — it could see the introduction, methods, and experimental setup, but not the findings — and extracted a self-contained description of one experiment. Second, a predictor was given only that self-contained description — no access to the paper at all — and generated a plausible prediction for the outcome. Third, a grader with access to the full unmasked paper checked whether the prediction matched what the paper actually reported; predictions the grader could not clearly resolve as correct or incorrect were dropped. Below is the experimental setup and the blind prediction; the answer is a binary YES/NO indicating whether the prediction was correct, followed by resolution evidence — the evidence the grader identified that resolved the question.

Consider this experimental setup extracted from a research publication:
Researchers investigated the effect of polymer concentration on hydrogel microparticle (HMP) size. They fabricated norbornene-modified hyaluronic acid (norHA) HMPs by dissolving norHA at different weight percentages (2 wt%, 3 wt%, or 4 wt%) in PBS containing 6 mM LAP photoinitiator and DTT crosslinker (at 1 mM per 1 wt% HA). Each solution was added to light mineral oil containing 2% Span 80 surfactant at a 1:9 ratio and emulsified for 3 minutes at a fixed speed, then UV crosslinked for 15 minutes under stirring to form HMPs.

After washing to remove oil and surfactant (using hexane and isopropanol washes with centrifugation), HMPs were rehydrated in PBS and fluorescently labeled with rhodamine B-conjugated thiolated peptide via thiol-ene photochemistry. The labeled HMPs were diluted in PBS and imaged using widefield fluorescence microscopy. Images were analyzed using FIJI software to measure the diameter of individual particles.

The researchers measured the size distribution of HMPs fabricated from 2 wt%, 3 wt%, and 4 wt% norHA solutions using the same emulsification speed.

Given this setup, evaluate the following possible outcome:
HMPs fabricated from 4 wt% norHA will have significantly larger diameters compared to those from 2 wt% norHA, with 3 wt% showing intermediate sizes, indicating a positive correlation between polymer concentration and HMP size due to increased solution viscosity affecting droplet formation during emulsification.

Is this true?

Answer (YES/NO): NO